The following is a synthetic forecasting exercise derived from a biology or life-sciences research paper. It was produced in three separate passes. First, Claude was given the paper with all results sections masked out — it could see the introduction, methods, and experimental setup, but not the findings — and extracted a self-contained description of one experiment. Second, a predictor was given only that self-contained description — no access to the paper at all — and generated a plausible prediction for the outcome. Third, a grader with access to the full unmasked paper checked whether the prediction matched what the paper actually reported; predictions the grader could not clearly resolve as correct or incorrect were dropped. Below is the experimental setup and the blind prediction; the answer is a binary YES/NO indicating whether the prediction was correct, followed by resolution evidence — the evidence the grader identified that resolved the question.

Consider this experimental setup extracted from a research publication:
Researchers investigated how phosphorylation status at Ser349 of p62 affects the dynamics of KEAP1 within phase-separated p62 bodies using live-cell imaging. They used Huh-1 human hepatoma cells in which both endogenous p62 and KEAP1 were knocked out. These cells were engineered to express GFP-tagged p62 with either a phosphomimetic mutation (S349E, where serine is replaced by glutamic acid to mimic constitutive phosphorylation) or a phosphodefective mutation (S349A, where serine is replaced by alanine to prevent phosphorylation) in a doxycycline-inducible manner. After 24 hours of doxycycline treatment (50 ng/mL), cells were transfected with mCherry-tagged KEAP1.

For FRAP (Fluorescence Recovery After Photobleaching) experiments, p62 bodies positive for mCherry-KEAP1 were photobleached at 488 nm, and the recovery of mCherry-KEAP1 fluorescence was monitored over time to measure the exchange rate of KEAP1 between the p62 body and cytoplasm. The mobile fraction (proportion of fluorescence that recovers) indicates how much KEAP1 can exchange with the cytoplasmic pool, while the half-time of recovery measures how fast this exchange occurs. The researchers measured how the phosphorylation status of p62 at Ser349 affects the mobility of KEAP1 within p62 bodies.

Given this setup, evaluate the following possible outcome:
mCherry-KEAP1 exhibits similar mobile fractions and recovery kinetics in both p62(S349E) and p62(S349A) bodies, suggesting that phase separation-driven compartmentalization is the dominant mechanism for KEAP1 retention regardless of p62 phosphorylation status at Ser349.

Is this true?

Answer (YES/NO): NO